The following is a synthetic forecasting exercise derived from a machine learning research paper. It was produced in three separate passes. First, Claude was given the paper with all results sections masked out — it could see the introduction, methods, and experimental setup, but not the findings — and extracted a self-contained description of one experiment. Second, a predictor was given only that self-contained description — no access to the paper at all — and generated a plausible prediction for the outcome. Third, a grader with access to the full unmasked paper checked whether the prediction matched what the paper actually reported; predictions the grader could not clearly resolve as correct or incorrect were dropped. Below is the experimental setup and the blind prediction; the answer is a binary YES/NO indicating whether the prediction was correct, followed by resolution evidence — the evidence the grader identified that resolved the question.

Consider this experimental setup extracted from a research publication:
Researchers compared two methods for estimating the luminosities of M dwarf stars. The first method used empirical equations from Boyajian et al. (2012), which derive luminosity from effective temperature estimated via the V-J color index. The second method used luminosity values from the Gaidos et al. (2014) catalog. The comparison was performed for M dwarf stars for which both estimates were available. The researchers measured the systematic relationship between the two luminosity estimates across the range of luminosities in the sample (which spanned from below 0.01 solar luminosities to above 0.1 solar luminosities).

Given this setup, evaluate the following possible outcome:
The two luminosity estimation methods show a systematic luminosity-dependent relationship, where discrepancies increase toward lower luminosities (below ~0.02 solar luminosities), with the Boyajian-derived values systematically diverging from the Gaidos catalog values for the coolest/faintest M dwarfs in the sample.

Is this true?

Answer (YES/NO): YES